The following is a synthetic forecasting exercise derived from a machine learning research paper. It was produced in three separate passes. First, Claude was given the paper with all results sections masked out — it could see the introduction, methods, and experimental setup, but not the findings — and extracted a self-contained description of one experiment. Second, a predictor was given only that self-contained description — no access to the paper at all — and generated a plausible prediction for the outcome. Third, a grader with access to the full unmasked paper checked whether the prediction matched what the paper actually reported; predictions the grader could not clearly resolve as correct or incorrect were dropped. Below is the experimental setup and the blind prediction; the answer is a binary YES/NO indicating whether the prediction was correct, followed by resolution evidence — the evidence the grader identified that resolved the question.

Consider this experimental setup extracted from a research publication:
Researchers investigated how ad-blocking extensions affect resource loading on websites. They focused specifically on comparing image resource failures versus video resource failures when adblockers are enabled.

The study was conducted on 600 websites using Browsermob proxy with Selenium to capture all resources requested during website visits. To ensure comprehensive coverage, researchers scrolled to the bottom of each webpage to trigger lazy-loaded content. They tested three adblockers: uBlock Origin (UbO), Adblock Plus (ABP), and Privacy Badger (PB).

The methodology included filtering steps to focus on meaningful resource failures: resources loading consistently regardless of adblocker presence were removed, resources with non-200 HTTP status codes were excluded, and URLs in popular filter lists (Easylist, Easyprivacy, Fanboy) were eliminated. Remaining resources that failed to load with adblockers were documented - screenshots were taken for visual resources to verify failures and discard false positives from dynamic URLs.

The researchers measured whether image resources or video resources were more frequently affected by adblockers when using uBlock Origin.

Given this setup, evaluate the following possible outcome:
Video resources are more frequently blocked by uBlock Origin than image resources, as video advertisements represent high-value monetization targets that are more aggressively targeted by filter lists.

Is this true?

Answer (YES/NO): NO